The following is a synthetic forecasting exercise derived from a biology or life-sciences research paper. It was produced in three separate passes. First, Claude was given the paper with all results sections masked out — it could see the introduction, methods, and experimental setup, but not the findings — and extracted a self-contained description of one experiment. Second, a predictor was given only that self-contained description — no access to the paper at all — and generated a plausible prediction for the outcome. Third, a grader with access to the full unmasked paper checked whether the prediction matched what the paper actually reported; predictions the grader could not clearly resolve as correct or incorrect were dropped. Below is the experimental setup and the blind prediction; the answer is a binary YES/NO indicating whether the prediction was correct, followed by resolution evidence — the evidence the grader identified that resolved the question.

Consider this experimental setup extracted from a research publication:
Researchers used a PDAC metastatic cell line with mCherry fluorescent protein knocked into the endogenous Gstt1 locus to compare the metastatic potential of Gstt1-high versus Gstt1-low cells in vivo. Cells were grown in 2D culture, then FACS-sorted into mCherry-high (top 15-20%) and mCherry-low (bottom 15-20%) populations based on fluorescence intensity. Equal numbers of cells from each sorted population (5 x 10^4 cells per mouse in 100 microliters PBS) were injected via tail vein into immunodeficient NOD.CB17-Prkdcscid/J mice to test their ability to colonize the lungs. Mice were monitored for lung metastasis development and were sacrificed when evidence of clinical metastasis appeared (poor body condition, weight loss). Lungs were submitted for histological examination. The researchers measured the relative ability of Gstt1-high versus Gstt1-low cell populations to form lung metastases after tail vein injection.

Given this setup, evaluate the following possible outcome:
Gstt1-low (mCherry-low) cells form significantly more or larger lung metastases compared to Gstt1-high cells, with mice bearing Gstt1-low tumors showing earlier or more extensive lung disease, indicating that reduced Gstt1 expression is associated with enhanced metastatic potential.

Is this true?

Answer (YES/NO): NO